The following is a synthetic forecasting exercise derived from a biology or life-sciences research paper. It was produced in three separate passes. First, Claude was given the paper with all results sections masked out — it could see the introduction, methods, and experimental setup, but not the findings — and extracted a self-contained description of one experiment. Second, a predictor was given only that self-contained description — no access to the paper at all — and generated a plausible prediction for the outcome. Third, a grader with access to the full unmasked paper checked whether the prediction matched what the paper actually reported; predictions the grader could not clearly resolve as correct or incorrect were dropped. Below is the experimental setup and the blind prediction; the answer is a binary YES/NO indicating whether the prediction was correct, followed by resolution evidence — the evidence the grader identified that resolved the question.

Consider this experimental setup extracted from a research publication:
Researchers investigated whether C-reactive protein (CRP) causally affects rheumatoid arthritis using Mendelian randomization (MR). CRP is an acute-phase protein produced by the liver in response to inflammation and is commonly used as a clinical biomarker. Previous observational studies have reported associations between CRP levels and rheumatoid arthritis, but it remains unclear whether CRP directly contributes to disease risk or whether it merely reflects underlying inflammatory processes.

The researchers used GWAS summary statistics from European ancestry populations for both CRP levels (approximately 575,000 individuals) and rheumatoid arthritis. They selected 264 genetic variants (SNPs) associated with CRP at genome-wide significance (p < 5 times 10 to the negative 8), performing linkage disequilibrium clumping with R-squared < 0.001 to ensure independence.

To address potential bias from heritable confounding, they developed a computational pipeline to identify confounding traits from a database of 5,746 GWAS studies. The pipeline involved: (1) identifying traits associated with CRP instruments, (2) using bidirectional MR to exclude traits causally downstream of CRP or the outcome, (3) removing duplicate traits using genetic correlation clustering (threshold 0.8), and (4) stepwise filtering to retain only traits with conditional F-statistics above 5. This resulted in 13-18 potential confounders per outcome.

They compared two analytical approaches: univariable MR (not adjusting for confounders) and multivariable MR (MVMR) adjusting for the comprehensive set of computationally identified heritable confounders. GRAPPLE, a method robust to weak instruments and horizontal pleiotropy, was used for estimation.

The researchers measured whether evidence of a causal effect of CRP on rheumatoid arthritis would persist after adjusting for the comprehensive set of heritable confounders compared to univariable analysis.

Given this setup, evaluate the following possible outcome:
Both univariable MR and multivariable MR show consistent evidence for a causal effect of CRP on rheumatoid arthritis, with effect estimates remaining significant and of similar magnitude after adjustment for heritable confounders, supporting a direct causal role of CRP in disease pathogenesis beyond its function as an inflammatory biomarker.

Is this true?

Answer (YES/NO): YES